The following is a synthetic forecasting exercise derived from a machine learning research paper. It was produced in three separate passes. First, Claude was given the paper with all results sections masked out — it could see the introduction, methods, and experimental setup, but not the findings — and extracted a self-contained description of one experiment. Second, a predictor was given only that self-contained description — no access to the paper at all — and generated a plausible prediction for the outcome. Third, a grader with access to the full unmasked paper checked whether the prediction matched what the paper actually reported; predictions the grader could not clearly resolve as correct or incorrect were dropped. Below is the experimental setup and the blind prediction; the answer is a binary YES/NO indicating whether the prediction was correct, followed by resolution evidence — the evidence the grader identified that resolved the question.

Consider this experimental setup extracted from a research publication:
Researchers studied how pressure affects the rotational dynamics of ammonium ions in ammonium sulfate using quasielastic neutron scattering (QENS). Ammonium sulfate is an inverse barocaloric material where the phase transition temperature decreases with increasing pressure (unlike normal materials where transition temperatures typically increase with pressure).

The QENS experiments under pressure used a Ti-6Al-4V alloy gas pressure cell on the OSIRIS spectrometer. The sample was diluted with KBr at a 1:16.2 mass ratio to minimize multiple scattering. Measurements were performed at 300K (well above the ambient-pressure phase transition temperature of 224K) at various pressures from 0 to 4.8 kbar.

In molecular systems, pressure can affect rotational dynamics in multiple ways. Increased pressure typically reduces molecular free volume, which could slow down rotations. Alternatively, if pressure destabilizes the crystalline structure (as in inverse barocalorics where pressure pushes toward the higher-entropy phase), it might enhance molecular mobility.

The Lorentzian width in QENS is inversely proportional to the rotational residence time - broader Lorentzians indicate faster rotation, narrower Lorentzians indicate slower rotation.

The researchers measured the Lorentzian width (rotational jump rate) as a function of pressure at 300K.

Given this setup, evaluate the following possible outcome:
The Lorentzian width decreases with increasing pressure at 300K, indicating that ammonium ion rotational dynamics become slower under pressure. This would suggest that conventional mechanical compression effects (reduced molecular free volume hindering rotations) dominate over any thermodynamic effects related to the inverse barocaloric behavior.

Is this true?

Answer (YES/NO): NO